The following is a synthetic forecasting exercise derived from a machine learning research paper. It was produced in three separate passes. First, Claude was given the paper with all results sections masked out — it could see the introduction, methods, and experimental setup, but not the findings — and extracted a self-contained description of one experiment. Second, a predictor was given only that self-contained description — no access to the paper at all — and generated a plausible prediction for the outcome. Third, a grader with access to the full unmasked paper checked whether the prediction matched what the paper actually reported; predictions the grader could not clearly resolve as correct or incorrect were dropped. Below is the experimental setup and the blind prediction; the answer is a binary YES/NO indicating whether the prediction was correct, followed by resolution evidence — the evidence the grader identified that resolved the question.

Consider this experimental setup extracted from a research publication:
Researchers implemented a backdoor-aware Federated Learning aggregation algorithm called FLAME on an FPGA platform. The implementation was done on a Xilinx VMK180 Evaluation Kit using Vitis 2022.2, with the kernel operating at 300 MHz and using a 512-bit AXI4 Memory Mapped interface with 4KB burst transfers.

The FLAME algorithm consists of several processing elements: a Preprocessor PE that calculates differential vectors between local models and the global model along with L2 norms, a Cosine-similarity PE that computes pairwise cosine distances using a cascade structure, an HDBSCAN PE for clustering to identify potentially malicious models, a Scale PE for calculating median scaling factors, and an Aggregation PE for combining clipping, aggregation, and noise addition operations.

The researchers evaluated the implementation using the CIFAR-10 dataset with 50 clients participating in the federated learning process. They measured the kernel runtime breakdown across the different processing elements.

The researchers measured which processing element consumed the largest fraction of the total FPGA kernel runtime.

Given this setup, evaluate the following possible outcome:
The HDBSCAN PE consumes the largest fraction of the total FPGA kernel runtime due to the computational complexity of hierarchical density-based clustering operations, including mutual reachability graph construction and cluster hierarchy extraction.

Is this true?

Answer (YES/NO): NO